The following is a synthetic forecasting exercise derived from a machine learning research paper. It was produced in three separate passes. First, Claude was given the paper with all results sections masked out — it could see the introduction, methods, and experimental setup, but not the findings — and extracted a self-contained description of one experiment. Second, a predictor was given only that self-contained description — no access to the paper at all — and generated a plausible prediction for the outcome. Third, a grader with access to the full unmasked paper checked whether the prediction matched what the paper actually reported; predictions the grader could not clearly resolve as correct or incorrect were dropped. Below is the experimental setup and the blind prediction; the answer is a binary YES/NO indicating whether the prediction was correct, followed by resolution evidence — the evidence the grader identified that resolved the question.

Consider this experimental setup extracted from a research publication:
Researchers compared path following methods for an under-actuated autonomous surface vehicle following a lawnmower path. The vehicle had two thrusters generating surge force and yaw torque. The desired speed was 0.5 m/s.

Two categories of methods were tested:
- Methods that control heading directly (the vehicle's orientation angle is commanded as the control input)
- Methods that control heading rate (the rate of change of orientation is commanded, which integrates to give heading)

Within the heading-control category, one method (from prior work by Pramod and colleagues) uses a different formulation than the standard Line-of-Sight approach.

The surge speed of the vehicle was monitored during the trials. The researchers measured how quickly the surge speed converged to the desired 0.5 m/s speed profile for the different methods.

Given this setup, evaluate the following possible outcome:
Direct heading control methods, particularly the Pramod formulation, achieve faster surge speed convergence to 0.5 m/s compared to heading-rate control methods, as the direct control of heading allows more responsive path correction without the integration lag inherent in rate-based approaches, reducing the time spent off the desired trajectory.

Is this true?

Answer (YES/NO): YES